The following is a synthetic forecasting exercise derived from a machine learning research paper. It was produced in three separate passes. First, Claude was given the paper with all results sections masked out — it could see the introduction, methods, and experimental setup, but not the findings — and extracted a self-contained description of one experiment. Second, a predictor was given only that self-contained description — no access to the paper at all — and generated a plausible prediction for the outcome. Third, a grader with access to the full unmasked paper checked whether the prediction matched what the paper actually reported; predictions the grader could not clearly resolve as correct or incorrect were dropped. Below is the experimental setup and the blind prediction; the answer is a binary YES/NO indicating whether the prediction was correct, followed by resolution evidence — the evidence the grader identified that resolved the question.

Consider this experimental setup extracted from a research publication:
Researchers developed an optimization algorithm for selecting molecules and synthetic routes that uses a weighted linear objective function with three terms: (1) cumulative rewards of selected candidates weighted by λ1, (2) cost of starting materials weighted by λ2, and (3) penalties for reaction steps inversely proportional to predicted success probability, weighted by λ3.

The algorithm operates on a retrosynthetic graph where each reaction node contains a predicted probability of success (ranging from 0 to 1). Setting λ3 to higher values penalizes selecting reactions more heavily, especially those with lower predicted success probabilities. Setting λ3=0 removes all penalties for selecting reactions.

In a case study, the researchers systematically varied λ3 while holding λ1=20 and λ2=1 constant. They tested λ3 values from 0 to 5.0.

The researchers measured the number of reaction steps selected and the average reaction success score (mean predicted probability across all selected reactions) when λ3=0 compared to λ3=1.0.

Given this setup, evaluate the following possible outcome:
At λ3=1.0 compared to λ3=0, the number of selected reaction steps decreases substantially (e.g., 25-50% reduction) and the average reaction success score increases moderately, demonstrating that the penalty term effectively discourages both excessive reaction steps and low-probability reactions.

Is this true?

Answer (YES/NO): NO